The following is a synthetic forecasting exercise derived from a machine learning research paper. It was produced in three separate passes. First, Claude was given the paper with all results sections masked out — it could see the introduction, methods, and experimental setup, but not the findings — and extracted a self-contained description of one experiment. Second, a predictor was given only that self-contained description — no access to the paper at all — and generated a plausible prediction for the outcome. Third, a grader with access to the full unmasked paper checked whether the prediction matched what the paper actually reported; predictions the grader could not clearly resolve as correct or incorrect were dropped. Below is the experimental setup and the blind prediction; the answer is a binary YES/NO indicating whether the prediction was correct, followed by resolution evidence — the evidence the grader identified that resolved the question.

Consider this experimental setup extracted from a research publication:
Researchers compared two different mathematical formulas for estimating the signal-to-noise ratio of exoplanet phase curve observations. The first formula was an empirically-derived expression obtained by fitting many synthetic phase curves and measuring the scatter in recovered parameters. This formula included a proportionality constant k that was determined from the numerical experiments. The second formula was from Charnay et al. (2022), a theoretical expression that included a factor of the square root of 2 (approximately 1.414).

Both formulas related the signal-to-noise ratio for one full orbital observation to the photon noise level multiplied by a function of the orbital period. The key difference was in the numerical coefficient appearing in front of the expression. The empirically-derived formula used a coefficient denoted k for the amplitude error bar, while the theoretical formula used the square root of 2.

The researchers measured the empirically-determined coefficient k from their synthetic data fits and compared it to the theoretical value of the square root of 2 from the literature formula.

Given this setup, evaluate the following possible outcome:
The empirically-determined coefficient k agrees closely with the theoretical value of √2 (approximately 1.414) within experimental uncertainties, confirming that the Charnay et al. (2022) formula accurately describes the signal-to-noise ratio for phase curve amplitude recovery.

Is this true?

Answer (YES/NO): NO